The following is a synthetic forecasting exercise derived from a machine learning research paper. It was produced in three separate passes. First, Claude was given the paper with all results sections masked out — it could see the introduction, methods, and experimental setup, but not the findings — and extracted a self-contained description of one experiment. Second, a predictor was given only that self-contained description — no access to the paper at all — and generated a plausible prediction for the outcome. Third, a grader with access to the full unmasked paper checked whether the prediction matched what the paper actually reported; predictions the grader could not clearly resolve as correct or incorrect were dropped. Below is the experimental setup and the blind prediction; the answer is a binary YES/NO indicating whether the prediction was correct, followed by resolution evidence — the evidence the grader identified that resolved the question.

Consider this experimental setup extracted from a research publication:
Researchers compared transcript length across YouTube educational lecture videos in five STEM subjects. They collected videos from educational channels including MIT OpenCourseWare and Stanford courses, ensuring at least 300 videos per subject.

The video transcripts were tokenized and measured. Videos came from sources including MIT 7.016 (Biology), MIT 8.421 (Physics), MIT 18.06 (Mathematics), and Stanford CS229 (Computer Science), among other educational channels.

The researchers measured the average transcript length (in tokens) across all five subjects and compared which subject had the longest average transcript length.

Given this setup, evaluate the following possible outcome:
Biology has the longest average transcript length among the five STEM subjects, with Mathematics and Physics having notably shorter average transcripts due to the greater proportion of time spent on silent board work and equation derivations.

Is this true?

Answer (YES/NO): YES